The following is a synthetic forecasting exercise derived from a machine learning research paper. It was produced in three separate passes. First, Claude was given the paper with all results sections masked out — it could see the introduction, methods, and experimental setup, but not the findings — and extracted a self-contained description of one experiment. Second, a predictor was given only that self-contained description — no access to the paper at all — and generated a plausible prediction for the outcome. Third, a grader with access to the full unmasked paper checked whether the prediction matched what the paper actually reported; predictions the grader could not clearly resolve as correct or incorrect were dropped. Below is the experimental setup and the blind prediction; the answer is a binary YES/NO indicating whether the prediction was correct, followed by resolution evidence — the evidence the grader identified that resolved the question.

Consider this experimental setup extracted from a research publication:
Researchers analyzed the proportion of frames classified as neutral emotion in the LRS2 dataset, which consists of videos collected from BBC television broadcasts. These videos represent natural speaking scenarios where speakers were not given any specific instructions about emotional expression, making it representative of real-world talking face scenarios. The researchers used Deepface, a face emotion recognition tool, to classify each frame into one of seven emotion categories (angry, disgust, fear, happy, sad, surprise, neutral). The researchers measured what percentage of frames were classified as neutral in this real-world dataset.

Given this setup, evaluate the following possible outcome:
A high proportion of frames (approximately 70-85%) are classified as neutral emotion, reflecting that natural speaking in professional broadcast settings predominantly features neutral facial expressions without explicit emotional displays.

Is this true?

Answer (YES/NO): NO